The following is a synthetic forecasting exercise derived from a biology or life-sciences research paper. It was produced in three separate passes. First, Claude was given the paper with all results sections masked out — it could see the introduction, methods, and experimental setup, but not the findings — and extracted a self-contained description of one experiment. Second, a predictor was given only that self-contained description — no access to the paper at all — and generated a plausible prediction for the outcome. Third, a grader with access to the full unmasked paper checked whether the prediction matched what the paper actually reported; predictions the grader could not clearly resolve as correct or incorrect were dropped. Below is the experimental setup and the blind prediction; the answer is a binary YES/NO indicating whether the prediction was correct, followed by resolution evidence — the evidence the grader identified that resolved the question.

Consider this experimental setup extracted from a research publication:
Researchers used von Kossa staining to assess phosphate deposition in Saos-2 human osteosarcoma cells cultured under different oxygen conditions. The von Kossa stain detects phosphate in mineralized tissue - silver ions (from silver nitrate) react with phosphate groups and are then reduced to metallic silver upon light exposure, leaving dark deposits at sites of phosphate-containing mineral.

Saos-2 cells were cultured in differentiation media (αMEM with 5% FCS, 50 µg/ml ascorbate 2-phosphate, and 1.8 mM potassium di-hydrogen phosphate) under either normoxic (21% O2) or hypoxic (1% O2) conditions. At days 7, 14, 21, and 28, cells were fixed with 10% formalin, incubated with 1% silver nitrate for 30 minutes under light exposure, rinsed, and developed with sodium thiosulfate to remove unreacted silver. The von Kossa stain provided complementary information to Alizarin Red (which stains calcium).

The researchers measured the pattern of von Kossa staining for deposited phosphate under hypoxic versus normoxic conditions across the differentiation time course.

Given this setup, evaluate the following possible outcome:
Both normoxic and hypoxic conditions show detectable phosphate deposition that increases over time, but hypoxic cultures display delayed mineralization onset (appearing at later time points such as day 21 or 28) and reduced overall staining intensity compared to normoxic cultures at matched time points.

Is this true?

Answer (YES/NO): NO